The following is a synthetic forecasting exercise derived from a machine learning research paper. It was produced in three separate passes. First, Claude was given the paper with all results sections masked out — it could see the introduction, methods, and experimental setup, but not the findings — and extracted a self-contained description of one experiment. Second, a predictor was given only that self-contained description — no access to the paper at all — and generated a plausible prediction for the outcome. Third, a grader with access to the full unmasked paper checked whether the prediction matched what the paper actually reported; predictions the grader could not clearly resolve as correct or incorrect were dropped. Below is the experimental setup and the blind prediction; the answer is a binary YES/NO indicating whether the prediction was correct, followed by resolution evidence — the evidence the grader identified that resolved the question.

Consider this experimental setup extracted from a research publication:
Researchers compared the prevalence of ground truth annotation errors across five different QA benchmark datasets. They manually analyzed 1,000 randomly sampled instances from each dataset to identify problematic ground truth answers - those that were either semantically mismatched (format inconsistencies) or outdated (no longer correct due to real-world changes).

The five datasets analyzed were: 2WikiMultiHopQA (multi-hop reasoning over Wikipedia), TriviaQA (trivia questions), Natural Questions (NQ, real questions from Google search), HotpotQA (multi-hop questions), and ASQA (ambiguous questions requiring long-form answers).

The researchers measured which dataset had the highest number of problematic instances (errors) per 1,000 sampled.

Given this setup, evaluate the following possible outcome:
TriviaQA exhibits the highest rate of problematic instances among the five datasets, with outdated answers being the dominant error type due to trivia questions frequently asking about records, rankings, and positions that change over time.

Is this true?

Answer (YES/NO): NO